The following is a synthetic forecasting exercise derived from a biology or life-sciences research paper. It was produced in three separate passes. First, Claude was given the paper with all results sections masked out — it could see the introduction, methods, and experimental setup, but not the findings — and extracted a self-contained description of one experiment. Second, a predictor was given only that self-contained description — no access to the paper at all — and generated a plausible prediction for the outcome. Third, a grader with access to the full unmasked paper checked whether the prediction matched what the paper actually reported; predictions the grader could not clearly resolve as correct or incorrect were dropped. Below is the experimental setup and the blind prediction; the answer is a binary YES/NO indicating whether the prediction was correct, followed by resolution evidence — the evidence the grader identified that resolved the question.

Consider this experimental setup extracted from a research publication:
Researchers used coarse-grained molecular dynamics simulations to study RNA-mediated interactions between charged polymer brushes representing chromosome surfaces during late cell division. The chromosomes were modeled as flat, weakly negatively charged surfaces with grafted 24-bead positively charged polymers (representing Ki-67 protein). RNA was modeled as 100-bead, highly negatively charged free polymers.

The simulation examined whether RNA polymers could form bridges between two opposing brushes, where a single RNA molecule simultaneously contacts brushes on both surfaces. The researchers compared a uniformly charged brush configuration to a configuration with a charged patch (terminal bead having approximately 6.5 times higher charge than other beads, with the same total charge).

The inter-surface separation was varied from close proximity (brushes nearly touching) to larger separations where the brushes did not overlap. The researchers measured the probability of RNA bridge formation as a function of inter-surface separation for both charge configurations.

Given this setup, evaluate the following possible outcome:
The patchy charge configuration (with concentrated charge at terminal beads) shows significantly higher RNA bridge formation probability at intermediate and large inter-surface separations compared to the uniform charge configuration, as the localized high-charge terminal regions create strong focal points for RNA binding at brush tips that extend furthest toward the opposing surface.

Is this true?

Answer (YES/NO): YES